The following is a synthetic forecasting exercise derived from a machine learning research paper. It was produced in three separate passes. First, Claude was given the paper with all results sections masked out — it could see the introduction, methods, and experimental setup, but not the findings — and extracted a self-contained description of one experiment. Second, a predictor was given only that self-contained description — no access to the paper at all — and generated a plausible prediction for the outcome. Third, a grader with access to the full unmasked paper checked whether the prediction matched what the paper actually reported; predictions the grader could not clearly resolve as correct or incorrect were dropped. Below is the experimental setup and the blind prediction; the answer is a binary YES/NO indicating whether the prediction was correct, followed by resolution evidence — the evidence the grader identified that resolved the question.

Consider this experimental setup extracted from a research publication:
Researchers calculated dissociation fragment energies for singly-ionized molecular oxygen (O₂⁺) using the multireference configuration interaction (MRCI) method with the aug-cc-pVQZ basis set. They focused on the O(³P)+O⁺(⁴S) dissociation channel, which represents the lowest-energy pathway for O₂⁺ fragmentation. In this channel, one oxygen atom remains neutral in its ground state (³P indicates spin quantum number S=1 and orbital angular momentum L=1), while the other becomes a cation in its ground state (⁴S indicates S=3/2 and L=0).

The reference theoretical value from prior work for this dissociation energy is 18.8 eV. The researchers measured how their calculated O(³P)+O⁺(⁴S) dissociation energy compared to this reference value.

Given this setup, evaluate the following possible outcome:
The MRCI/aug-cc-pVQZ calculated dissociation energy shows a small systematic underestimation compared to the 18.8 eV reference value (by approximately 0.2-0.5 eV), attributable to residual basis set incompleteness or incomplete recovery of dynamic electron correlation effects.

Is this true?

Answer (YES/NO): YES